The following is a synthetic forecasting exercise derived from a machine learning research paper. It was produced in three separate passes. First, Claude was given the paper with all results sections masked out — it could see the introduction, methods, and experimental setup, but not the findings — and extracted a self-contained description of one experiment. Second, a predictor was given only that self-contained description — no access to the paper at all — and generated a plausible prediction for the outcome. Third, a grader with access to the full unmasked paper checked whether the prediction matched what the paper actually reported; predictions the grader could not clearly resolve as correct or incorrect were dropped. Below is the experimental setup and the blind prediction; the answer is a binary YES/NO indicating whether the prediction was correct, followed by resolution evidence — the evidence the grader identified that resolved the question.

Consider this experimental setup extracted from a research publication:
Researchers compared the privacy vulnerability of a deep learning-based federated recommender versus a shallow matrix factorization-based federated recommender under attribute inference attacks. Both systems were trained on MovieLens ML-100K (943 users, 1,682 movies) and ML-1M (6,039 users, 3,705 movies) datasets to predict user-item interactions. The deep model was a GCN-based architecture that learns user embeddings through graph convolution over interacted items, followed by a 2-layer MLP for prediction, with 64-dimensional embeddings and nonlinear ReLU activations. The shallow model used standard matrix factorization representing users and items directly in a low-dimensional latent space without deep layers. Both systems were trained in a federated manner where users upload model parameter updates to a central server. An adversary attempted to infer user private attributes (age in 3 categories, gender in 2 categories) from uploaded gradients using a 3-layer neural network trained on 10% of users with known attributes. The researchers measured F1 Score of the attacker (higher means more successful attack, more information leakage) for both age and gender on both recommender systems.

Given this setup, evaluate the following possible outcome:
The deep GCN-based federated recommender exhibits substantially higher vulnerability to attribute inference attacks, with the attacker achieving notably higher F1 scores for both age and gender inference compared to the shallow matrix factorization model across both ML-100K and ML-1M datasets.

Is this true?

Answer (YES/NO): NO